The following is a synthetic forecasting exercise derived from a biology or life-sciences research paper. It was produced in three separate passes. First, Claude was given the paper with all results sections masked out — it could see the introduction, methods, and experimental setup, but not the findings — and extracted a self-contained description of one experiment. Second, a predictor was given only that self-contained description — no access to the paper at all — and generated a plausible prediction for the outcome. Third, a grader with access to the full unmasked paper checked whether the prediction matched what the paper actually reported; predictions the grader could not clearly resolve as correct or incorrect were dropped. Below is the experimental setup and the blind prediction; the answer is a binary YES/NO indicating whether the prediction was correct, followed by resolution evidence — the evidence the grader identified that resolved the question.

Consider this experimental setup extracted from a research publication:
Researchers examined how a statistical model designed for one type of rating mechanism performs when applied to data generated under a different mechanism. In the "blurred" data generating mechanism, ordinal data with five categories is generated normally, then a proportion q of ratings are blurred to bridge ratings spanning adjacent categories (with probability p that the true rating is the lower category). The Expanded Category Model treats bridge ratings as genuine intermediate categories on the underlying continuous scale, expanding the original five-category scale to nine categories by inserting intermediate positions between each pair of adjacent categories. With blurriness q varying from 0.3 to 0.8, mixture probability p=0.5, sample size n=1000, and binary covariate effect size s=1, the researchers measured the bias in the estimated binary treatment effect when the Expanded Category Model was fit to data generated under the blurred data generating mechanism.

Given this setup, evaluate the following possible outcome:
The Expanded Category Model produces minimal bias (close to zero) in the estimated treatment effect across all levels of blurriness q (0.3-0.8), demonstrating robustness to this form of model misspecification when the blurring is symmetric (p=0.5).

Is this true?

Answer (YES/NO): NO